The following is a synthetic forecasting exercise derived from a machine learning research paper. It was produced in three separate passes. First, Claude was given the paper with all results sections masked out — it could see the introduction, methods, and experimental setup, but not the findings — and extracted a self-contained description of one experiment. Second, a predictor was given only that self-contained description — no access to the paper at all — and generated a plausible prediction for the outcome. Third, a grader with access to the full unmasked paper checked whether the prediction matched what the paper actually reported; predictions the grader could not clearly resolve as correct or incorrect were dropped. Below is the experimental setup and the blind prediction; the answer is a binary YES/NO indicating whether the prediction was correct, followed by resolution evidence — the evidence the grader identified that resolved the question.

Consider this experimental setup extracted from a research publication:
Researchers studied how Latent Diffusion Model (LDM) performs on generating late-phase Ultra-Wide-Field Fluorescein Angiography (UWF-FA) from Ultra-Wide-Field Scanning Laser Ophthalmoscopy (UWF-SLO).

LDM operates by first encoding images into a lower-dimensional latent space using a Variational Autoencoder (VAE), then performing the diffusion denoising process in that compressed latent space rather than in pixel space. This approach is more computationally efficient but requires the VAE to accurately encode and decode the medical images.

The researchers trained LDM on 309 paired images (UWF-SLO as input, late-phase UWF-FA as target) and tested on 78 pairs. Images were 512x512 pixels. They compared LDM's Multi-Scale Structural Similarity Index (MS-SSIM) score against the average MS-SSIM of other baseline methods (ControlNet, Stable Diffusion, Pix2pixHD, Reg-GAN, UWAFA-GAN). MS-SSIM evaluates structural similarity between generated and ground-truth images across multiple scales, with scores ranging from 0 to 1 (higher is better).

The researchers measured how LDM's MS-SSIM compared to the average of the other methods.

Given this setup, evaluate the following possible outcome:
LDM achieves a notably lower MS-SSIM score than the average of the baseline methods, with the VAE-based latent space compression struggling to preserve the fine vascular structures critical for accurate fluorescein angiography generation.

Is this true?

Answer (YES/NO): YES